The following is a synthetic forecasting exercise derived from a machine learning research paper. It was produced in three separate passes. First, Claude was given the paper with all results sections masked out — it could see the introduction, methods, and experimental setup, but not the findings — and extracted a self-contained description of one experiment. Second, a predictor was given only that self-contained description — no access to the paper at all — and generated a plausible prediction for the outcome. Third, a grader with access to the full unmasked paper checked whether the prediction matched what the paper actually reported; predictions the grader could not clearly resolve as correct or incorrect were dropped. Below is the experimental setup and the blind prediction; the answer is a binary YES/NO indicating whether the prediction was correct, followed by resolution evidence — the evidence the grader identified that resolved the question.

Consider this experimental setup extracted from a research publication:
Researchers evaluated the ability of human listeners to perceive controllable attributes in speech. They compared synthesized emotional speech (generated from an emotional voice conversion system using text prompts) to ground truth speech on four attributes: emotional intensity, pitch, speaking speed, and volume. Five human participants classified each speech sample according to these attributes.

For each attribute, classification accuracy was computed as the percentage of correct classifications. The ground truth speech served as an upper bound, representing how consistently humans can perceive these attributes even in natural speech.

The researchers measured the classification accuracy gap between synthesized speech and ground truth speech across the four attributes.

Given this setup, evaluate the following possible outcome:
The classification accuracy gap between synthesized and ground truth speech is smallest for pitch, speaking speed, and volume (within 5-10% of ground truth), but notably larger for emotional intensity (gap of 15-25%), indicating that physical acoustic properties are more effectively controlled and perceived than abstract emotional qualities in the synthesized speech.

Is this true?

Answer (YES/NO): NO